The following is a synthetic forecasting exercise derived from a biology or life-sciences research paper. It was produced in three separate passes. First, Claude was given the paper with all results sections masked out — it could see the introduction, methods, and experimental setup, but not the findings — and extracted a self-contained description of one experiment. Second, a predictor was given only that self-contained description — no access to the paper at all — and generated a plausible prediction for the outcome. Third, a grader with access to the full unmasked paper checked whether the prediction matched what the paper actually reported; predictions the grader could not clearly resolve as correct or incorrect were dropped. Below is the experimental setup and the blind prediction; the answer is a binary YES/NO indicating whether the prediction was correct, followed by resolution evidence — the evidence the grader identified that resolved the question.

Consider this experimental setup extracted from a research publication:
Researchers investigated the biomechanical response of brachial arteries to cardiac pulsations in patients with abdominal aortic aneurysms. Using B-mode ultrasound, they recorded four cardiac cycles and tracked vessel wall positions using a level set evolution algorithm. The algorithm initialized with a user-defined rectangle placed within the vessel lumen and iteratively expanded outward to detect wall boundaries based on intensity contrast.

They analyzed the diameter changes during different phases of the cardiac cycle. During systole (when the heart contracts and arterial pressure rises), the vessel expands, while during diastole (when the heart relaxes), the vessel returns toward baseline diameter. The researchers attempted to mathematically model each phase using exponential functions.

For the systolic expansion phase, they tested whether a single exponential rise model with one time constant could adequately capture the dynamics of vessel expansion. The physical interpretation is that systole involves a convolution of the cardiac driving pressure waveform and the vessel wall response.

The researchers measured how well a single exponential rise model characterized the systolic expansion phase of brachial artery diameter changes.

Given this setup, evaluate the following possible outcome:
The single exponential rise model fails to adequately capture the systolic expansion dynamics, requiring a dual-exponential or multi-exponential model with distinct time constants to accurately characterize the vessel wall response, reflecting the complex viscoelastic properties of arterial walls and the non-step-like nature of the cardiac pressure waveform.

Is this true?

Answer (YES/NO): NO